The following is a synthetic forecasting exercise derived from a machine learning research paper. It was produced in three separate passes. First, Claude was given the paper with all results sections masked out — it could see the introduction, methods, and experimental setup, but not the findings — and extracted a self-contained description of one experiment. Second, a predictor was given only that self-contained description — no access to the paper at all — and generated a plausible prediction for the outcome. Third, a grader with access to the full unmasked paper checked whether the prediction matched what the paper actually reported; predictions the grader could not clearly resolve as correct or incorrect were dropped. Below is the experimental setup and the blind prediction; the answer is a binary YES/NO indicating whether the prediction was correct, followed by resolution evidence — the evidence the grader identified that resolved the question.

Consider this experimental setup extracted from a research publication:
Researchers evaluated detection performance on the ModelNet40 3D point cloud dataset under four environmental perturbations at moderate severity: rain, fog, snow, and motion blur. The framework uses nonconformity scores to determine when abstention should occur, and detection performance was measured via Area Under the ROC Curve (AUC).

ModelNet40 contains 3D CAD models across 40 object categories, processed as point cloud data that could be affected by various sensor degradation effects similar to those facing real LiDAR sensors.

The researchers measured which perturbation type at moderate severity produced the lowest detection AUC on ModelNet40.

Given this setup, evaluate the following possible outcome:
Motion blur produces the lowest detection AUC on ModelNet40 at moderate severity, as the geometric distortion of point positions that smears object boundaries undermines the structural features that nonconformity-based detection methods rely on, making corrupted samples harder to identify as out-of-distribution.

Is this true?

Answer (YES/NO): NO